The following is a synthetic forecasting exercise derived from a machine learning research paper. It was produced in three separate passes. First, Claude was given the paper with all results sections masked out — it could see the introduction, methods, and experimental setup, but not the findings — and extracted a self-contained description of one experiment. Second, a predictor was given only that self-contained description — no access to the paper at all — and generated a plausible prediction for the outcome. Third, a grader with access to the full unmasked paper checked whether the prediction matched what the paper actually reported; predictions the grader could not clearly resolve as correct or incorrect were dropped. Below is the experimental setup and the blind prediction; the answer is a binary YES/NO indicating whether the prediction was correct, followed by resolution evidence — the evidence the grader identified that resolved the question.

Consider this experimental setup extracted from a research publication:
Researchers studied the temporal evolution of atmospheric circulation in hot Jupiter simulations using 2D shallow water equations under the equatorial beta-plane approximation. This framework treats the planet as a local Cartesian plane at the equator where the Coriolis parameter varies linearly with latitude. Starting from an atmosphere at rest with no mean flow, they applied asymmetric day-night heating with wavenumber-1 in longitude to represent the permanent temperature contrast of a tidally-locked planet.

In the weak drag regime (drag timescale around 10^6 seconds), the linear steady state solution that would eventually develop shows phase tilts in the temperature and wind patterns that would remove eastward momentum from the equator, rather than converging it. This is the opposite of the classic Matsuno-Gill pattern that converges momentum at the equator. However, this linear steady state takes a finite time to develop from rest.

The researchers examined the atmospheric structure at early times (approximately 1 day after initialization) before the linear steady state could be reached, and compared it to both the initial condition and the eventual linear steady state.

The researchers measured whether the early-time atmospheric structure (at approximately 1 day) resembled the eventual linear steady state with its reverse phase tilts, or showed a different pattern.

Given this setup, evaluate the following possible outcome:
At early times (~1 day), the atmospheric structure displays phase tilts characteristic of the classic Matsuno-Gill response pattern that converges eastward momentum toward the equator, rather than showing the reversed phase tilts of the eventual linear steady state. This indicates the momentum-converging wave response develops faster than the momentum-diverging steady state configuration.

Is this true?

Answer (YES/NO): YES